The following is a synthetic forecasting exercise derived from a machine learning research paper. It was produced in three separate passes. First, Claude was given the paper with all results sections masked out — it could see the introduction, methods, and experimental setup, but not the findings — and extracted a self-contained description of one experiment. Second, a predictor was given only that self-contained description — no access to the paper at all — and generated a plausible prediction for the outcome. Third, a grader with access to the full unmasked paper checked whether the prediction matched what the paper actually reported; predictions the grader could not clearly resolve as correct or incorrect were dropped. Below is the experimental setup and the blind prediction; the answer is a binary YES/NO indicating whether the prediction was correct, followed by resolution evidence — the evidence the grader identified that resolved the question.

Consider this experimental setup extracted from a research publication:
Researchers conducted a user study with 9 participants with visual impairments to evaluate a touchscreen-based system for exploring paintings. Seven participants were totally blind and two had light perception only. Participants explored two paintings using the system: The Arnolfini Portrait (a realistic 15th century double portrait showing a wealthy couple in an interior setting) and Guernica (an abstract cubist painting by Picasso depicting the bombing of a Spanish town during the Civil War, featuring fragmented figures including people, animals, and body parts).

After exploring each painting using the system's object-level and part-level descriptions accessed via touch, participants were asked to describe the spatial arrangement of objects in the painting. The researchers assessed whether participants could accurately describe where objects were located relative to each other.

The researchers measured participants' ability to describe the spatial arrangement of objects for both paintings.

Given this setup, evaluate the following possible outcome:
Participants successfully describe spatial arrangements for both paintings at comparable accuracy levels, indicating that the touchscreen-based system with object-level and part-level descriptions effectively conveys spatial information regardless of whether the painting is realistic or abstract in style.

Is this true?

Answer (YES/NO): NO